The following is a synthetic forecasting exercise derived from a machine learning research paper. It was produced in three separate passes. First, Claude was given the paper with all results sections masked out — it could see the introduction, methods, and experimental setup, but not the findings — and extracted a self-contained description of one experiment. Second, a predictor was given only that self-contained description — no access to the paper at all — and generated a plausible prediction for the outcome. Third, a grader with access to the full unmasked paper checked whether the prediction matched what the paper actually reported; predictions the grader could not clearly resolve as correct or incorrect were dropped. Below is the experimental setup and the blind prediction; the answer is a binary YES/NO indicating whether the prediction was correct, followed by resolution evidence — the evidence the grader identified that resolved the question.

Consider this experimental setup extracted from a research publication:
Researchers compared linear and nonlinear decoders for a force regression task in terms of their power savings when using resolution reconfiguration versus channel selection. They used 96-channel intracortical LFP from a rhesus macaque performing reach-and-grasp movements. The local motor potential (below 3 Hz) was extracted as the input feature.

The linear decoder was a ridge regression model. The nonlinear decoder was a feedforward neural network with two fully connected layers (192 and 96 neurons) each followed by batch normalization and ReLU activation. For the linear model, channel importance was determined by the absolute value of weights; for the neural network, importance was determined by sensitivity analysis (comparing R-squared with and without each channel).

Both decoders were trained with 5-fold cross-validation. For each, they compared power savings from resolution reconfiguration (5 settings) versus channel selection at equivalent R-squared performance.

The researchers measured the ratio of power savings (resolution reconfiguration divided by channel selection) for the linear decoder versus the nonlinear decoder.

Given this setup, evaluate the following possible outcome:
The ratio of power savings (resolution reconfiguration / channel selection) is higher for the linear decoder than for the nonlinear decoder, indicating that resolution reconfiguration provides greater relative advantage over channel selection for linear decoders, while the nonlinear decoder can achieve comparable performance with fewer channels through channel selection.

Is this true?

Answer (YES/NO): NO